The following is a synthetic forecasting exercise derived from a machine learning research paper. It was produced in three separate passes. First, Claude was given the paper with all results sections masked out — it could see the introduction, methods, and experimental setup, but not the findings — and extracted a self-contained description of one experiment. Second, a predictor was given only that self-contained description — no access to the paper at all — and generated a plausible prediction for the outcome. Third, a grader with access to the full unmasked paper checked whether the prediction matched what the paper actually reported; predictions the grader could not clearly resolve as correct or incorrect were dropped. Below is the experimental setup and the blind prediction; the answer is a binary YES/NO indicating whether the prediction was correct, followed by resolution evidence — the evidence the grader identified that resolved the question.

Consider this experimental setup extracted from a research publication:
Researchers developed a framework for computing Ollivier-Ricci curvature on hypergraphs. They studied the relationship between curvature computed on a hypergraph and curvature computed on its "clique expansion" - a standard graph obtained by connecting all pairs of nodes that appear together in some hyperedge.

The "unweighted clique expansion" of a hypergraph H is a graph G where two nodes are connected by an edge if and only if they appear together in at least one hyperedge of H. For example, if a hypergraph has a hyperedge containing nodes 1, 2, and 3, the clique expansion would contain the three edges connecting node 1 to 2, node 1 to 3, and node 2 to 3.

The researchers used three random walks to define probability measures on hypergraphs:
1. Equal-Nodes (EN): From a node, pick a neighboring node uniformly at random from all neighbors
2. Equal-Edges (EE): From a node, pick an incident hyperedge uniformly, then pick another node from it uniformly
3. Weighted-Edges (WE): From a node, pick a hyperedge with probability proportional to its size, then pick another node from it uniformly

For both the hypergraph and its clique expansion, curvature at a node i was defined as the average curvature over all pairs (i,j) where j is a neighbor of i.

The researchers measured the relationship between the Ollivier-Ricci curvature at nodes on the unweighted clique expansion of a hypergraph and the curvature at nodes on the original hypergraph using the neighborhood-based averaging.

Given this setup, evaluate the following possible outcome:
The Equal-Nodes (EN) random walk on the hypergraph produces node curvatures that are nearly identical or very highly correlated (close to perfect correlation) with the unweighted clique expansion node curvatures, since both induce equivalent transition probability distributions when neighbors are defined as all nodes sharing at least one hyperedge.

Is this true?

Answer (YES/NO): YES